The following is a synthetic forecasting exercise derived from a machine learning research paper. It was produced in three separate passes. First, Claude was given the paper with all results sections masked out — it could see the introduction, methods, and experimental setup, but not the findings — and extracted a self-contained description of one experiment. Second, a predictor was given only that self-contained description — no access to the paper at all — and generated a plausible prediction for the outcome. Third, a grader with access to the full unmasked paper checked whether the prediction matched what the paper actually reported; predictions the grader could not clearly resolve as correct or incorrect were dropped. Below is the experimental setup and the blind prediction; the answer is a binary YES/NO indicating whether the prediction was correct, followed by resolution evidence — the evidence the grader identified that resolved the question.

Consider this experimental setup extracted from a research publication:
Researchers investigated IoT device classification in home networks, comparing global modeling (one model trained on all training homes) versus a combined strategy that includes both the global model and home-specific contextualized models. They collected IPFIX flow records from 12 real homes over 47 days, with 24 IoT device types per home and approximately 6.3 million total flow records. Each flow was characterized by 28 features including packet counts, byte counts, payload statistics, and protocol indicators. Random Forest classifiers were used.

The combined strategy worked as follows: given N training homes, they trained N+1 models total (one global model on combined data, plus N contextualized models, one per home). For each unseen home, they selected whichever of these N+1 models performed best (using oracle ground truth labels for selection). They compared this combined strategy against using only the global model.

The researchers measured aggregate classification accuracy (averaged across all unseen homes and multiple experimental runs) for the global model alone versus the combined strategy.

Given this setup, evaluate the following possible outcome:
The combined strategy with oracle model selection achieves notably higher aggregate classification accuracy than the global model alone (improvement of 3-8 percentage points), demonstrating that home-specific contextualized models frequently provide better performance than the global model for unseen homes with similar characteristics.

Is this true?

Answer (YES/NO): NO